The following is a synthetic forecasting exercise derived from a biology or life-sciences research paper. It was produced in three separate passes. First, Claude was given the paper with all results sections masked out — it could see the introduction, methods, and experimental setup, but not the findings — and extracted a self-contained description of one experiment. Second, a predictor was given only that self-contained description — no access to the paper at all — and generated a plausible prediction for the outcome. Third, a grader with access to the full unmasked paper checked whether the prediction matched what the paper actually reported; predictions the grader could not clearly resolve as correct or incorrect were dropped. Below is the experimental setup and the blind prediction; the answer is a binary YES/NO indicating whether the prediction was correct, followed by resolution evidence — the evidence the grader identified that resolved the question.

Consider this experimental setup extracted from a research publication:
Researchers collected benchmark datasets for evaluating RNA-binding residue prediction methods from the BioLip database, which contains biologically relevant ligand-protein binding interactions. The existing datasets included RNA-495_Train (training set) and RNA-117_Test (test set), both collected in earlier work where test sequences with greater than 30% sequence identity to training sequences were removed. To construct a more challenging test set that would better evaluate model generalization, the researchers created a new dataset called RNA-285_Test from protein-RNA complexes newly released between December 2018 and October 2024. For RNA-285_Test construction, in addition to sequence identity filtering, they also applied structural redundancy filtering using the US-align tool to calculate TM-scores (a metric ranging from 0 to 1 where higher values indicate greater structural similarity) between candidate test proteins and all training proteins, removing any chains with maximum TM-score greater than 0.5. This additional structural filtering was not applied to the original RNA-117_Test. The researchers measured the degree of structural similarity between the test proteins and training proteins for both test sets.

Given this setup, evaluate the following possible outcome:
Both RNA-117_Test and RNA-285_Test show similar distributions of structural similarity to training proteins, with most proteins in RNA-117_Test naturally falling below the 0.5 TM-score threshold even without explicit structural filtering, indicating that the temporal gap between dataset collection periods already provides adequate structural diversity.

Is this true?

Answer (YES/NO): NO